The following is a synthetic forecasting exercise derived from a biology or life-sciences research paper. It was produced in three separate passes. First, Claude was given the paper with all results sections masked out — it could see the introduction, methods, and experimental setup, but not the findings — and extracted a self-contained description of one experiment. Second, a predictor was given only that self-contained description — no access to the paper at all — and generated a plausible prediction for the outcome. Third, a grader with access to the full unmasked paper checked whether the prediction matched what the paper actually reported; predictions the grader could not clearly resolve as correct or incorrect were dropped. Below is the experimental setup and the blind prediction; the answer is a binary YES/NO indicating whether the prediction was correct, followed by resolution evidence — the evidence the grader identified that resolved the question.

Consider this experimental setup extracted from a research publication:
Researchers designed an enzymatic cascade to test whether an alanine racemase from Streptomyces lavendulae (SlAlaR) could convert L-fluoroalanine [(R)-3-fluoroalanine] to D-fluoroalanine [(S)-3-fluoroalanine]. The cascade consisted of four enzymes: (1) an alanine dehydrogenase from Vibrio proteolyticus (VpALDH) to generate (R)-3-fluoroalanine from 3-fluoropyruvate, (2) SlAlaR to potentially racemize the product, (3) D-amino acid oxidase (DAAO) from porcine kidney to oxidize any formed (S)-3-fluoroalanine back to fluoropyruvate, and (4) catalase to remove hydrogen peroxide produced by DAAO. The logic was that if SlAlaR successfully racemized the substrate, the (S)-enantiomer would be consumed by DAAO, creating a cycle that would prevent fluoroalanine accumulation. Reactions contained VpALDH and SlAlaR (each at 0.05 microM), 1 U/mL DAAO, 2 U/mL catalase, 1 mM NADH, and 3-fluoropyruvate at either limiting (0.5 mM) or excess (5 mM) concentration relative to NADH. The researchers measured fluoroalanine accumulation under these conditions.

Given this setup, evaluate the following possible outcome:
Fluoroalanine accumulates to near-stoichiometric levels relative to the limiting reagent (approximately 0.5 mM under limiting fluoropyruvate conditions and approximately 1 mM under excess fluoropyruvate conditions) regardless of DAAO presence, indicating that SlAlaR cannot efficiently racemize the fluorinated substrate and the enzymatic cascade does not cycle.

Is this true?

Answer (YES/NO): NO